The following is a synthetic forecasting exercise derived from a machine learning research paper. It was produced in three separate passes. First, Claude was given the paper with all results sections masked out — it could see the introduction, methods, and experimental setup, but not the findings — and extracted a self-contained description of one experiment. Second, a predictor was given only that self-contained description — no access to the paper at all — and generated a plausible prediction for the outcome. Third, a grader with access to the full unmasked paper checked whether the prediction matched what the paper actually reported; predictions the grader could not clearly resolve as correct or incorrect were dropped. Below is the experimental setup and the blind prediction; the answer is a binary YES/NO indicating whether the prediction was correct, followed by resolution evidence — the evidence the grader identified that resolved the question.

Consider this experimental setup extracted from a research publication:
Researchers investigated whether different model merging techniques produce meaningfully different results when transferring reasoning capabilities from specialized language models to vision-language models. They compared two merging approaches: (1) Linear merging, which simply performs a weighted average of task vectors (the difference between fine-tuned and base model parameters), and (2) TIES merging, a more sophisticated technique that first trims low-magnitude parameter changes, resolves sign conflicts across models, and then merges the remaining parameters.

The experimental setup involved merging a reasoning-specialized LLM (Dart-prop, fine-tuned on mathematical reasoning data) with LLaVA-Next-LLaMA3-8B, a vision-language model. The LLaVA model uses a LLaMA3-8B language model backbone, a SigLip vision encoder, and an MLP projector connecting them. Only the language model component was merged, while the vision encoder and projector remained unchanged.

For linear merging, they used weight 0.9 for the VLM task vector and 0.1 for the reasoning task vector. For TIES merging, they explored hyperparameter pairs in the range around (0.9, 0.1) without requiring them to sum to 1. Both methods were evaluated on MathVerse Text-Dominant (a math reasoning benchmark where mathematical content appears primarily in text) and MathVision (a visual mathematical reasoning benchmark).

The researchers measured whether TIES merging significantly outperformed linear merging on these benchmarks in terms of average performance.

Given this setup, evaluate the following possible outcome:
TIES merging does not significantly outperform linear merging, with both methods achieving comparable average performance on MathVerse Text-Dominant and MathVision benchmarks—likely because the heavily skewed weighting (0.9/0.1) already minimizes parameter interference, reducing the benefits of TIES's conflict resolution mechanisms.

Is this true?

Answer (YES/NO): YES